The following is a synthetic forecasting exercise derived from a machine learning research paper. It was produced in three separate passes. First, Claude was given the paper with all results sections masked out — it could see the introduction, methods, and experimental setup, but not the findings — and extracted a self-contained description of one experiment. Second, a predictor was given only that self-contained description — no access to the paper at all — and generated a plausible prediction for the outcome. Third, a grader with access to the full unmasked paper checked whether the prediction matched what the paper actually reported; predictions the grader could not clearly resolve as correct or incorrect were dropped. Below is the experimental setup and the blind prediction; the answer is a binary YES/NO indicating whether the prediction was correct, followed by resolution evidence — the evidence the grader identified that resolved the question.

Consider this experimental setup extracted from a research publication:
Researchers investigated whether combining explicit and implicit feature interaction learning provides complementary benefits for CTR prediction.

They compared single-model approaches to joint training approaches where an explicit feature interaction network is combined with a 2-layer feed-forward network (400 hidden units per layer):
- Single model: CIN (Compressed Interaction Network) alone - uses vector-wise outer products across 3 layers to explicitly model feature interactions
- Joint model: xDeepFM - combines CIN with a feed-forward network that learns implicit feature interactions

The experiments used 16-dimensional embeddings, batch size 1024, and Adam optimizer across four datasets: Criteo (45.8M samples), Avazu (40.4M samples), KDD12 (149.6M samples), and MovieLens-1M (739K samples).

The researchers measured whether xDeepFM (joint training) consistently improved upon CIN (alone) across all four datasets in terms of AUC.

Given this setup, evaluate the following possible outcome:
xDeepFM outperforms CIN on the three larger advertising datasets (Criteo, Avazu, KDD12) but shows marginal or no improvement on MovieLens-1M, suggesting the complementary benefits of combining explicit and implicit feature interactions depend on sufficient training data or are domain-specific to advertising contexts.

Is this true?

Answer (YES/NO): NO